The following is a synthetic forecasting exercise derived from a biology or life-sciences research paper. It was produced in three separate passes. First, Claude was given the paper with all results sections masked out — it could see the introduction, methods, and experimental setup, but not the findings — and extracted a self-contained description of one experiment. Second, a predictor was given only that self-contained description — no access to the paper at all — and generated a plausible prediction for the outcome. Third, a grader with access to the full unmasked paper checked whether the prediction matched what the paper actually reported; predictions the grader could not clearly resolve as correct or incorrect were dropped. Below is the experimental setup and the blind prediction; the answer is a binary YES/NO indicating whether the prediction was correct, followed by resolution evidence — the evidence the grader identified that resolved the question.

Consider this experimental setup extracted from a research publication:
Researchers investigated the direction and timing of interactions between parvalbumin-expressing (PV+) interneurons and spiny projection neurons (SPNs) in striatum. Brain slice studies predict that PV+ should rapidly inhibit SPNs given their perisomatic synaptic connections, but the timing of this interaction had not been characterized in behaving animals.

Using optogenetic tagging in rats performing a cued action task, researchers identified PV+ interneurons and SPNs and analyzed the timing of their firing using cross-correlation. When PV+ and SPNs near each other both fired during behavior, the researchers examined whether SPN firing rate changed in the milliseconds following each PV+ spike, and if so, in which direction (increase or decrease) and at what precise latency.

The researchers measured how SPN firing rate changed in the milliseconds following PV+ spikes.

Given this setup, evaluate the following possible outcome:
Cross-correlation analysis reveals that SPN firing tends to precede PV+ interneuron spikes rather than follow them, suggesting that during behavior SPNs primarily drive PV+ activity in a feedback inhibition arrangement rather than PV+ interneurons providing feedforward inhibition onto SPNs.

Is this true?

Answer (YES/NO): NO